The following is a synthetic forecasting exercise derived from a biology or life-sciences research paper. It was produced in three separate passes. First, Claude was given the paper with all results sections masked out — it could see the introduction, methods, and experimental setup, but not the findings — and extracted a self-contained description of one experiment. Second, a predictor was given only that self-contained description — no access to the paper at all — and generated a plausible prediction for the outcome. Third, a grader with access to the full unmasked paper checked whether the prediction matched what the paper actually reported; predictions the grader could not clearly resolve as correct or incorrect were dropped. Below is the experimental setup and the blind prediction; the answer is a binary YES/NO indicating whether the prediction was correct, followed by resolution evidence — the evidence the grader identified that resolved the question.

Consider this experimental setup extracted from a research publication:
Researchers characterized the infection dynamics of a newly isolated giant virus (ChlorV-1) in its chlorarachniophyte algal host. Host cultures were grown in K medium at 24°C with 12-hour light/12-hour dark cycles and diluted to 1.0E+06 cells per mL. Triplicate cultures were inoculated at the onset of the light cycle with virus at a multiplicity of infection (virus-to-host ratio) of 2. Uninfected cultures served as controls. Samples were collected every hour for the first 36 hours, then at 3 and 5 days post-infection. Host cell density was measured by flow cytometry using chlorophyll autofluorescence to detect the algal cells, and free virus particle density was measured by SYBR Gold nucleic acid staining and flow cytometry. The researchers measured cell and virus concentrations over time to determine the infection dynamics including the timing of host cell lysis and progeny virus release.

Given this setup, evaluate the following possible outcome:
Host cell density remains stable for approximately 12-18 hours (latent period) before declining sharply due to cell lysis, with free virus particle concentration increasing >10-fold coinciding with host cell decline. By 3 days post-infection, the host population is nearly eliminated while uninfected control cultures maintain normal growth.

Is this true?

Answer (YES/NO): NO